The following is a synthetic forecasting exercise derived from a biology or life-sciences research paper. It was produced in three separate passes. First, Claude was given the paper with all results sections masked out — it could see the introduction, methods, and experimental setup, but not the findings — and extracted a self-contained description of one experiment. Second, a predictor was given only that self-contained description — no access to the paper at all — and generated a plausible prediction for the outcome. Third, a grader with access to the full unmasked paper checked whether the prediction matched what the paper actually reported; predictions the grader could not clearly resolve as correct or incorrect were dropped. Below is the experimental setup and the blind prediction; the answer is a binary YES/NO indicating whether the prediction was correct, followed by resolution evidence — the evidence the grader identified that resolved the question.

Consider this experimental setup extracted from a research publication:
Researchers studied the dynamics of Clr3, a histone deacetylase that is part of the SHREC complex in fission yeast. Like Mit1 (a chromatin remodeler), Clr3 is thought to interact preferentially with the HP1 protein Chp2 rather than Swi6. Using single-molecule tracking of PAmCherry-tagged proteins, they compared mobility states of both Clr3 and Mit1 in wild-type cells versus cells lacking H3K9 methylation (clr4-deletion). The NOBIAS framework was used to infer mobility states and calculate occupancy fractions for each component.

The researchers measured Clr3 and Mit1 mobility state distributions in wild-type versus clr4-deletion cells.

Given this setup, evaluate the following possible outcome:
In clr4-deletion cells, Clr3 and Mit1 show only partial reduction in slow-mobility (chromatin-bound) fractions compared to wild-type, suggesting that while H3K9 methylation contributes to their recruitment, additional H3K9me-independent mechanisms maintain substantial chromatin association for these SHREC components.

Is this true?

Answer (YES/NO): YES